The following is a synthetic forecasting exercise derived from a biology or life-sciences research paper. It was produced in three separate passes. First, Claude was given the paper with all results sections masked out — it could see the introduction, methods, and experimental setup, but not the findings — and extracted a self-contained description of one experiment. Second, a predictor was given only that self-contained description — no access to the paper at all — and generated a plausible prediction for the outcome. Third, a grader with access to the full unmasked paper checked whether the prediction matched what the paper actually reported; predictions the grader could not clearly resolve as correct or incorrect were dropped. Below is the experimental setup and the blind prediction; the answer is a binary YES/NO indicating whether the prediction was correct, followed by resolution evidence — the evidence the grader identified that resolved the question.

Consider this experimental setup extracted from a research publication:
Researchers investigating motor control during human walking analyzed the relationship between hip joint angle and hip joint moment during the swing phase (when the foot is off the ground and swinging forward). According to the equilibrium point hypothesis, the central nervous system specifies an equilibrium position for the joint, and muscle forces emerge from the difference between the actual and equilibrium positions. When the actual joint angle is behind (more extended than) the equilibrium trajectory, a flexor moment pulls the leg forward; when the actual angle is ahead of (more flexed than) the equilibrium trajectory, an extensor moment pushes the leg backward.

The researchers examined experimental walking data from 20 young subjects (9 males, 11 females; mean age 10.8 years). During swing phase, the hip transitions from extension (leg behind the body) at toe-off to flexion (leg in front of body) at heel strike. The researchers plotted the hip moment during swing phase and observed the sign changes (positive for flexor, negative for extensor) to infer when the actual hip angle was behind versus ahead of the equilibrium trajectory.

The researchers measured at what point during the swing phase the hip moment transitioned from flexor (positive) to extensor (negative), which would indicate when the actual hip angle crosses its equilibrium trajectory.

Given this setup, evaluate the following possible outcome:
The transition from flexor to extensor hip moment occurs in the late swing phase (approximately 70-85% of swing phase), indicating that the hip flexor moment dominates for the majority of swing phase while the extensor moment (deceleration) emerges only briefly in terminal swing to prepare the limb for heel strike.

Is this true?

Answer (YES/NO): NO